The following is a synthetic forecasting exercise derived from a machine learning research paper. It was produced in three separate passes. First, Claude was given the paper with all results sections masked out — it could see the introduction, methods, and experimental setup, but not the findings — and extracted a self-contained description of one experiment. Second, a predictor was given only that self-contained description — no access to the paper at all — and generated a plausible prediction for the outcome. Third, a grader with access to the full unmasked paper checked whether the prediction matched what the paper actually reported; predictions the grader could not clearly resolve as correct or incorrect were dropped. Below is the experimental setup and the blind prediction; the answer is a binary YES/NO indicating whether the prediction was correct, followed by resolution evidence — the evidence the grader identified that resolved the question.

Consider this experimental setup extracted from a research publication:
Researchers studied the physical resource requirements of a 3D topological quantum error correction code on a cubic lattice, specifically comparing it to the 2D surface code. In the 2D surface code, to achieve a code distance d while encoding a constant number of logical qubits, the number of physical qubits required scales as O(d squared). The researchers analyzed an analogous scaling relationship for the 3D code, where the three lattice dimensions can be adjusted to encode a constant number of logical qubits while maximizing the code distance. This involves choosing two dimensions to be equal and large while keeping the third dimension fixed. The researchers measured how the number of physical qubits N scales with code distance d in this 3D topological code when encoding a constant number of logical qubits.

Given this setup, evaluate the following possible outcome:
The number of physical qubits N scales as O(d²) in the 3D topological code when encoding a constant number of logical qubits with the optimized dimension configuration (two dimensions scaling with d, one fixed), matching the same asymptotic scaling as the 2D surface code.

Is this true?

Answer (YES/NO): NO